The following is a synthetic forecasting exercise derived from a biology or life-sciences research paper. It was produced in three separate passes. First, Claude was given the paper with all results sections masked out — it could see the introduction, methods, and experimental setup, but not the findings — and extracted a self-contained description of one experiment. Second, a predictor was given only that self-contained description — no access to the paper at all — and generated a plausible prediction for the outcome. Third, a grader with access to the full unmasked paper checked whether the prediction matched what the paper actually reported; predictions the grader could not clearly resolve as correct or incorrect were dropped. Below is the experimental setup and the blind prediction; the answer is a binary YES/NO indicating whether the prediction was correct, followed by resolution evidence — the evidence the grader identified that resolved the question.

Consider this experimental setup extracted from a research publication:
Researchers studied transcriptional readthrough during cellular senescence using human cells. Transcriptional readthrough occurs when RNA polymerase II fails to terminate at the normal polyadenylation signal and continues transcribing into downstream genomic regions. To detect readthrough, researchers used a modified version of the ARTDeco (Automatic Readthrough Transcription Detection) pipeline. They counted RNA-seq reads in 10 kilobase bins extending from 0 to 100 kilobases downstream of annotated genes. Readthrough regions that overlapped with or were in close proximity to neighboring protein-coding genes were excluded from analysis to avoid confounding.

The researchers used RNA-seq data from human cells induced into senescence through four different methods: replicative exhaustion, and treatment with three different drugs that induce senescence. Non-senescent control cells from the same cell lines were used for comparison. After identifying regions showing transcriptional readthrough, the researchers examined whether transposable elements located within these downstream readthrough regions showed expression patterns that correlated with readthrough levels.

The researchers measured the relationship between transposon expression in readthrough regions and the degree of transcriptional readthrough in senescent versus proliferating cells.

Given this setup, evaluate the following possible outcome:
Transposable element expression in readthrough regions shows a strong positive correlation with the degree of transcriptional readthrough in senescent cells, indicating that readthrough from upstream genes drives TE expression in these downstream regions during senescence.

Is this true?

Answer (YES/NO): YES